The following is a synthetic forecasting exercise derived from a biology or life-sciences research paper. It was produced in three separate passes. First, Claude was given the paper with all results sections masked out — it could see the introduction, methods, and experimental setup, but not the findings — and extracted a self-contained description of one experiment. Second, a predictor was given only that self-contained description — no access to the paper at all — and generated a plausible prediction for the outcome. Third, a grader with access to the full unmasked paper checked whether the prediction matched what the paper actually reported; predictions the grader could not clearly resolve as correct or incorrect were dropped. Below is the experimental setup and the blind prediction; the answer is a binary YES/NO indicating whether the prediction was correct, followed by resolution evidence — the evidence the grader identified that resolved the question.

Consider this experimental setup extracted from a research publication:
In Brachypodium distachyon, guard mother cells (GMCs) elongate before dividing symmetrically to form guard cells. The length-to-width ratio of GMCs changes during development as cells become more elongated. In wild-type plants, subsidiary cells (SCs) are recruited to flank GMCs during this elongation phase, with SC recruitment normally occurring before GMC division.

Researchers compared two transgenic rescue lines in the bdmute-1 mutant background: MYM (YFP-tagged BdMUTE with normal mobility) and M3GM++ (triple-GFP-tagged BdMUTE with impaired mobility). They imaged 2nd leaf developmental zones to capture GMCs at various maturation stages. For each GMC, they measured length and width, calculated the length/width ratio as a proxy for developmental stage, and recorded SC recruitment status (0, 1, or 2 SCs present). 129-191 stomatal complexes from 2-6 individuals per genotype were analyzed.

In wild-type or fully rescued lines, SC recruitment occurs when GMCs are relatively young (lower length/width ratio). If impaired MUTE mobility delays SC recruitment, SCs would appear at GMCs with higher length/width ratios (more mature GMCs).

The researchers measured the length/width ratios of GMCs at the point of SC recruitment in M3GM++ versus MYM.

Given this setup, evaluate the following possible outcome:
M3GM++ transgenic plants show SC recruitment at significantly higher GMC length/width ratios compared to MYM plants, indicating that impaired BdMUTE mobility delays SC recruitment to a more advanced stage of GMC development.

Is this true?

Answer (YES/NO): YES